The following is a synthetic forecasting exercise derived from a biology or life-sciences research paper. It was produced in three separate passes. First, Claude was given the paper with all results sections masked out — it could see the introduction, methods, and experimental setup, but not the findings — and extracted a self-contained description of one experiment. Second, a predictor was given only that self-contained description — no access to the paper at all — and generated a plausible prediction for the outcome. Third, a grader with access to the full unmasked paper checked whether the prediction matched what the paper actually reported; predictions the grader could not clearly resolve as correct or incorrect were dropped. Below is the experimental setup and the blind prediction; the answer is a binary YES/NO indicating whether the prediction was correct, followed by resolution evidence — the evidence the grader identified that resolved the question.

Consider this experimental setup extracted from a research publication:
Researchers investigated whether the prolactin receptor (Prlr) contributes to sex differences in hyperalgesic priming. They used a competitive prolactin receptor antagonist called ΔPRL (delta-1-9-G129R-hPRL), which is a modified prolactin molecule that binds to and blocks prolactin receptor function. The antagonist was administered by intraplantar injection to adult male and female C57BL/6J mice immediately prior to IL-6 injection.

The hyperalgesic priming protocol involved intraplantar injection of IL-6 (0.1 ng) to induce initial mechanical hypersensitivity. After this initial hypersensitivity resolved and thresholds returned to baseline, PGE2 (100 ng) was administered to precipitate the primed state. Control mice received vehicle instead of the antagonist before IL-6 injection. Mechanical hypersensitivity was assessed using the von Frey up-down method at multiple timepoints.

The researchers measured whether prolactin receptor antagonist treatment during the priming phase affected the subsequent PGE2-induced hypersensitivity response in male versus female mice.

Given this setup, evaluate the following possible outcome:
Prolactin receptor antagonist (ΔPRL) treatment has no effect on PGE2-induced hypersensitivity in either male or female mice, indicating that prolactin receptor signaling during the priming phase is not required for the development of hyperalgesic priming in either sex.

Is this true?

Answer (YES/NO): NO